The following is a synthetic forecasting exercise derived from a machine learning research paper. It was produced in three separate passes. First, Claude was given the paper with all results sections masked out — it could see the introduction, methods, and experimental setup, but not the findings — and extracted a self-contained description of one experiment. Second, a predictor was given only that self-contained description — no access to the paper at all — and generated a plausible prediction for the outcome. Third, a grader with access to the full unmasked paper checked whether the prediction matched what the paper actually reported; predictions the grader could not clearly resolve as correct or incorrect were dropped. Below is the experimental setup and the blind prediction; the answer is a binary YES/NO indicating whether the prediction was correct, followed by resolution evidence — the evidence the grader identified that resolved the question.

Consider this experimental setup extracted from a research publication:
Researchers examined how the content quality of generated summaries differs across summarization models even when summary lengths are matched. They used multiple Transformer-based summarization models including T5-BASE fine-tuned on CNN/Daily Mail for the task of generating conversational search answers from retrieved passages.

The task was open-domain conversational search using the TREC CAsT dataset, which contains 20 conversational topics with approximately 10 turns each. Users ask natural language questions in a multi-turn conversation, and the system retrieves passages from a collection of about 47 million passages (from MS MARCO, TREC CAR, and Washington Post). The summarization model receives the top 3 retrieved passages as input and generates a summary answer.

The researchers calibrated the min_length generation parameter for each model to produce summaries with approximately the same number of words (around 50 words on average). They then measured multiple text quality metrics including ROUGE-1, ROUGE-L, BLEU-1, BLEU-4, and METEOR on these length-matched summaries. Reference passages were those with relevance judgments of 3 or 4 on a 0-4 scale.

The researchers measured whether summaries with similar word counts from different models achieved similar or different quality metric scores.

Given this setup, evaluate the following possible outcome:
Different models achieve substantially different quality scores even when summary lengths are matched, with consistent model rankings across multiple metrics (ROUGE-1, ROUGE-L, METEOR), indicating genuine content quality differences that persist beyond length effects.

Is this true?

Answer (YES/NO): NO